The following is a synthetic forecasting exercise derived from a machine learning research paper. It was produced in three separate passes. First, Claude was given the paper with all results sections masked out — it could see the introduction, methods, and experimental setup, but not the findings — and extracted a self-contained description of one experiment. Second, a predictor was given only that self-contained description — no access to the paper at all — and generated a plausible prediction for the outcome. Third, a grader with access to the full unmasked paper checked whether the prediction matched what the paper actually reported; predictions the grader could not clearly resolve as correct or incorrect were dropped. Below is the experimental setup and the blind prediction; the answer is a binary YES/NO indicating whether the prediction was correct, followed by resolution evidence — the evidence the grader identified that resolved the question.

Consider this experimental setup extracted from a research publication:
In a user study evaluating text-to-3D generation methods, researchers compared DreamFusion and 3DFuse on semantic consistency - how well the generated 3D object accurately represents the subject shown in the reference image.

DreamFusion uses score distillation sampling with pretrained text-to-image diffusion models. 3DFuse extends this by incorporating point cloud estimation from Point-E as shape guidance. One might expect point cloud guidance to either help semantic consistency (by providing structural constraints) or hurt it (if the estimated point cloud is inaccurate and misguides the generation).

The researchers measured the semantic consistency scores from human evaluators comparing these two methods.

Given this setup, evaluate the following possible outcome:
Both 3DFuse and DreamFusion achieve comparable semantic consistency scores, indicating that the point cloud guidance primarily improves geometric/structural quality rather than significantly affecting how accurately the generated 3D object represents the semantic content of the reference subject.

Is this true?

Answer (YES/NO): NO